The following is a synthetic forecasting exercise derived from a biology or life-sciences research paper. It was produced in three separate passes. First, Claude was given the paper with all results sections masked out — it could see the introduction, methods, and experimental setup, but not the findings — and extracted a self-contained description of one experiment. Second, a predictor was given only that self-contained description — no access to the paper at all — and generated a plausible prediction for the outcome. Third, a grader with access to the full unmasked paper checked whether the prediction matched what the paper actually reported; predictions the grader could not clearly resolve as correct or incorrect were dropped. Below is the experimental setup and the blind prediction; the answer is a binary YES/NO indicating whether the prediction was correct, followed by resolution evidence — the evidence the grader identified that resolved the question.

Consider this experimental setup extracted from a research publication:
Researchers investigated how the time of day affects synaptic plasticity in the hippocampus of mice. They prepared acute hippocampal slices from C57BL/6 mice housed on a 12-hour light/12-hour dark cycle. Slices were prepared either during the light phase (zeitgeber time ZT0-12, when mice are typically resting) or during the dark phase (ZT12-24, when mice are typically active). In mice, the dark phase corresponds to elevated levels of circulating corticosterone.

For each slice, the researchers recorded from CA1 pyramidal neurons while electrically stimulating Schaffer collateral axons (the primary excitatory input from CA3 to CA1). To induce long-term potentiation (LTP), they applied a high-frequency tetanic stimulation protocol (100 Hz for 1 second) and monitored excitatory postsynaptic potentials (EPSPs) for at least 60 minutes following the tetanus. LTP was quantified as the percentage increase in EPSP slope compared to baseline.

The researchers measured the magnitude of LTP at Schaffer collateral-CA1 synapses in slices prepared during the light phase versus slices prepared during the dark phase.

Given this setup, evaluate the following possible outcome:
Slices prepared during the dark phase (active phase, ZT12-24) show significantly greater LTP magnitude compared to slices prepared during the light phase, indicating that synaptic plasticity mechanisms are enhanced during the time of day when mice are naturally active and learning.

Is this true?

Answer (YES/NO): NO